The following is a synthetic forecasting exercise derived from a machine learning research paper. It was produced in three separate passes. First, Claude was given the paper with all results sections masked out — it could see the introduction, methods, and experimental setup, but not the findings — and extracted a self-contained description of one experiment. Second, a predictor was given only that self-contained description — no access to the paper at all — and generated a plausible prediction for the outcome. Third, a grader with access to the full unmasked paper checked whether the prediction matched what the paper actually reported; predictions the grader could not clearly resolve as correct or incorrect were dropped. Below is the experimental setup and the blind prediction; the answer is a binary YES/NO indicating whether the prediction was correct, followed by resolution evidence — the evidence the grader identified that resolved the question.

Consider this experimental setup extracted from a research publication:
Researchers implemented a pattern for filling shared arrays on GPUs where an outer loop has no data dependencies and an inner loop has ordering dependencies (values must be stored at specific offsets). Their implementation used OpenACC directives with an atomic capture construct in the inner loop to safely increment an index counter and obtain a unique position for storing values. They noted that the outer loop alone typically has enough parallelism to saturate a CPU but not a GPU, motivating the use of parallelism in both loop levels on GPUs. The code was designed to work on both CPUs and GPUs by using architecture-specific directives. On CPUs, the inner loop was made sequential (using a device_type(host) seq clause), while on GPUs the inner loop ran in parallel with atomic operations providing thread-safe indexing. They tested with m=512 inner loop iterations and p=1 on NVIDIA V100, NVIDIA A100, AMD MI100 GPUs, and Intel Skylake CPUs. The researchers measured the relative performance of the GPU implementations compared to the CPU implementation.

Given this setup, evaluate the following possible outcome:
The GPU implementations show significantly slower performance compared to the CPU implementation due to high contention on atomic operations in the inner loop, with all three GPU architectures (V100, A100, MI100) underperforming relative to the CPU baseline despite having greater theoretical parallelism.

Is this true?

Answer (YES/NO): NO